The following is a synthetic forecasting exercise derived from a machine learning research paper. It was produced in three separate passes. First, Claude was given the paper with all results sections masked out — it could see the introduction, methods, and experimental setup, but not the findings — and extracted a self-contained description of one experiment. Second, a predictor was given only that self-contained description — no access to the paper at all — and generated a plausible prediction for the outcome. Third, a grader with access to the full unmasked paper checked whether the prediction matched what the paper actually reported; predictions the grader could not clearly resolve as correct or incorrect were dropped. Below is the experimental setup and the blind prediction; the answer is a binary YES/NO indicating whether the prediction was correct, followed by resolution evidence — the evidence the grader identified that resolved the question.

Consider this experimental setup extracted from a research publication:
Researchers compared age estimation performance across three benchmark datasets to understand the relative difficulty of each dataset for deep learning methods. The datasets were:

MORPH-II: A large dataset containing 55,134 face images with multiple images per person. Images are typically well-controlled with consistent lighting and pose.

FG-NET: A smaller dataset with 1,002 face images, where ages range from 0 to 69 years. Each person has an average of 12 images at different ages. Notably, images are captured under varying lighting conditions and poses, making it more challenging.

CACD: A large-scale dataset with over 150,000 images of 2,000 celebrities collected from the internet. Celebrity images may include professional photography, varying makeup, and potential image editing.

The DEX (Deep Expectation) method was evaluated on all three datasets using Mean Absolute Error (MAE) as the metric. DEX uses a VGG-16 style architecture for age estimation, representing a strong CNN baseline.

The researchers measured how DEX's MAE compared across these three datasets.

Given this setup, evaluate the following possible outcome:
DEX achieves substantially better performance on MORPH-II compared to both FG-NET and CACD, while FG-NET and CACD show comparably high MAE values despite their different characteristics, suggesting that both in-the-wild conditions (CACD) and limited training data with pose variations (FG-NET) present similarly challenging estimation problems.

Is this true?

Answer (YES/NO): NO